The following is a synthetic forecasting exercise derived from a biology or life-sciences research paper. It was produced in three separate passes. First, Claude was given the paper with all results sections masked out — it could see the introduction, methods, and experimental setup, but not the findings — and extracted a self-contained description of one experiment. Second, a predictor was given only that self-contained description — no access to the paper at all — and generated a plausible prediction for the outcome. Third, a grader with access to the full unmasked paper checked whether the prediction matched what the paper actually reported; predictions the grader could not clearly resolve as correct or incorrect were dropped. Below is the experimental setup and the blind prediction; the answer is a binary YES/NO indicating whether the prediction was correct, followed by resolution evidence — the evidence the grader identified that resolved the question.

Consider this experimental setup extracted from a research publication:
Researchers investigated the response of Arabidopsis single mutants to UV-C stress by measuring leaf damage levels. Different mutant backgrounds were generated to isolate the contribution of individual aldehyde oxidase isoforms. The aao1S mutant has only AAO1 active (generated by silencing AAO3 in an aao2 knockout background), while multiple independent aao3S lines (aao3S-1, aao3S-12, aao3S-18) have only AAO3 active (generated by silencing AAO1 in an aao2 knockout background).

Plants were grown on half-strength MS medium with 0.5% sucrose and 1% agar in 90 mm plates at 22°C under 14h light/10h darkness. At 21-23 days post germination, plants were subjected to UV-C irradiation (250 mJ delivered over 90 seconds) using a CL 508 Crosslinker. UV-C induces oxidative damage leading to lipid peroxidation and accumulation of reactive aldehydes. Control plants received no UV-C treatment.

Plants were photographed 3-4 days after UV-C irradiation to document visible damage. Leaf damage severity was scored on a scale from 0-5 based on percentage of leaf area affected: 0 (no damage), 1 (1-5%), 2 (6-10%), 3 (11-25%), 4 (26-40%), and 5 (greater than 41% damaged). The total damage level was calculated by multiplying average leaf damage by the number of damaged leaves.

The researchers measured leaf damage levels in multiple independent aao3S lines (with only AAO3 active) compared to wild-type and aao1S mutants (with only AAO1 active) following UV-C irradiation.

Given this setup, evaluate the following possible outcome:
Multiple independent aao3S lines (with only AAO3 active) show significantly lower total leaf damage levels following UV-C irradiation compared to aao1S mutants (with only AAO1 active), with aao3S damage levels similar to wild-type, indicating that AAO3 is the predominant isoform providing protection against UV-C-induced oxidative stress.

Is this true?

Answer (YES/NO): NO